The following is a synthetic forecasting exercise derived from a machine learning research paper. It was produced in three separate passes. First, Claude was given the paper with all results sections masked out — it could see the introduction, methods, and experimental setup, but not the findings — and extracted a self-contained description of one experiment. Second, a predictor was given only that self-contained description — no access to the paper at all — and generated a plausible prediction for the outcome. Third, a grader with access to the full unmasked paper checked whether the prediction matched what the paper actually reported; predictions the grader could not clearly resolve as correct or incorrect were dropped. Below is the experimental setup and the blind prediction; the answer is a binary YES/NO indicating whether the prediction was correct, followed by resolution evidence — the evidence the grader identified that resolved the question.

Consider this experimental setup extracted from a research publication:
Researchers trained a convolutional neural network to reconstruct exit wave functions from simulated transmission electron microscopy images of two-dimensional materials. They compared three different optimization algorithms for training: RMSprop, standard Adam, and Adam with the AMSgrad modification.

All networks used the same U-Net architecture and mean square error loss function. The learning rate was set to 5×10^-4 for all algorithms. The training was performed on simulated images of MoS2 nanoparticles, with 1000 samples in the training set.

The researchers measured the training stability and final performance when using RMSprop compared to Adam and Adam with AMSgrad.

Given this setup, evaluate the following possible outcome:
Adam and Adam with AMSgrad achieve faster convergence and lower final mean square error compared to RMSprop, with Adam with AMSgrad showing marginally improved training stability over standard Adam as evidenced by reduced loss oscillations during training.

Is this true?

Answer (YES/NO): NO